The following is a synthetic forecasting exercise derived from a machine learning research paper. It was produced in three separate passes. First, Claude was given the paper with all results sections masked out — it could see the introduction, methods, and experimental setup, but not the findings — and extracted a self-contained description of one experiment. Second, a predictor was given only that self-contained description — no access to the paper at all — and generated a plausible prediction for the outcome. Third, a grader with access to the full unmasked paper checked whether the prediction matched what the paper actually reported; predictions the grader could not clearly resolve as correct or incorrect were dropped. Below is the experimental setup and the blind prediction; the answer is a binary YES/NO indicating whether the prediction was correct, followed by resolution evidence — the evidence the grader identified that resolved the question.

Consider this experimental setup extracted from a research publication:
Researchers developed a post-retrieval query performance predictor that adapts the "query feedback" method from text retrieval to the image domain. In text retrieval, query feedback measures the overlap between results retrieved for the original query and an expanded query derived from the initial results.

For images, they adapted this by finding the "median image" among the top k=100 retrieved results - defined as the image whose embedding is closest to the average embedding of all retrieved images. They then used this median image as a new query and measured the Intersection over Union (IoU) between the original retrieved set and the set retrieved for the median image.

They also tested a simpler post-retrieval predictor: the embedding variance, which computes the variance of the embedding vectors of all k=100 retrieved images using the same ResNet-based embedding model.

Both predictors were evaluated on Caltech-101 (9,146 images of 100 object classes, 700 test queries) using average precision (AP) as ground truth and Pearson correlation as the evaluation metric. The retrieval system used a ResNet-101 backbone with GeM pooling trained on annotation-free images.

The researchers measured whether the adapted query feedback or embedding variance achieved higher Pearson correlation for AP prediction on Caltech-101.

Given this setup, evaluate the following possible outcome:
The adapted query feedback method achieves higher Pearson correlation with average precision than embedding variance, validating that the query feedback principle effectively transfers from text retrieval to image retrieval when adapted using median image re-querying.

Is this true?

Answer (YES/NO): YES